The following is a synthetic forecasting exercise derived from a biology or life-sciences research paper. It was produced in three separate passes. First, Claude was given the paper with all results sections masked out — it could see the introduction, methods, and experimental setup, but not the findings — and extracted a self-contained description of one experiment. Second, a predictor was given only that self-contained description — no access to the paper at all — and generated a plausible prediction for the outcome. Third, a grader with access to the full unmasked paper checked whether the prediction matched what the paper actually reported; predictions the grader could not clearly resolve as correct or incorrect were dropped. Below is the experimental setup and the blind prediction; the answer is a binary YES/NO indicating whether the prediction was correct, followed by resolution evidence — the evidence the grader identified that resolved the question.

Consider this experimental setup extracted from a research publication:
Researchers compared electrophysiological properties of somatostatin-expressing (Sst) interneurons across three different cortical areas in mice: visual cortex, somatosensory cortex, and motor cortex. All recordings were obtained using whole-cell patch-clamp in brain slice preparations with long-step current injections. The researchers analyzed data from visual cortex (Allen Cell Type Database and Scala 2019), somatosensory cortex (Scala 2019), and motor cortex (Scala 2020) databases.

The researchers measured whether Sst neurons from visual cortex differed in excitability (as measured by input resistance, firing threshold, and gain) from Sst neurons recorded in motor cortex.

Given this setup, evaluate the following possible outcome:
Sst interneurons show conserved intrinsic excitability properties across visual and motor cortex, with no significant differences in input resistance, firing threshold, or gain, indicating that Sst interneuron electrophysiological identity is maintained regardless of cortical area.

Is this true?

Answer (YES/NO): NO